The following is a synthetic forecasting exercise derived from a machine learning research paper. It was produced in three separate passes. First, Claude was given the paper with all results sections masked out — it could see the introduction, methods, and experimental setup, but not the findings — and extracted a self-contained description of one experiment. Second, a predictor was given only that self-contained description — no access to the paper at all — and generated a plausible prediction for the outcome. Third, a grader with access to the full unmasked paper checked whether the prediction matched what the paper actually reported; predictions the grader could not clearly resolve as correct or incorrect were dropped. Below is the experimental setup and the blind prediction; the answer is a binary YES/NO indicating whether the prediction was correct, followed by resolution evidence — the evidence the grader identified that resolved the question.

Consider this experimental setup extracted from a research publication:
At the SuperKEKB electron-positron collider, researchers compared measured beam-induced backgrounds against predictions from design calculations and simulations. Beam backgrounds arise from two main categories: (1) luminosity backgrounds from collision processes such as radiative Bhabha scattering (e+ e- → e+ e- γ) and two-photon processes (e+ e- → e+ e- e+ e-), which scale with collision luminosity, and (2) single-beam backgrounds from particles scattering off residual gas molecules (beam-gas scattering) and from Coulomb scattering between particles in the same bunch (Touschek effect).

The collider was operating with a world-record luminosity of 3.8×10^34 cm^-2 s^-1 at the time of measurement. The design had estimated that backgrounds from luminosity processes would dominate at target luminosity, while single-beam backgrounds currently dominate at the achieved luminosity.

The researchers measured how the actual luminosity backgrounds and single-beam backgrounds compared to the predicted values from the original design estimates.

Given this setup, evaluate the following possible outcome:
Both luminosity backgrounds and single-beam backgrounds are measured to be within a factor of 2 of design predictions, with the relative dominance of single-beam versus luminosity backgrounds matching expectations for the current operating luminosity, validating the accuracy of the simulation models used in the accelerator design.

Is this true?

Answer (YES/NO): NO